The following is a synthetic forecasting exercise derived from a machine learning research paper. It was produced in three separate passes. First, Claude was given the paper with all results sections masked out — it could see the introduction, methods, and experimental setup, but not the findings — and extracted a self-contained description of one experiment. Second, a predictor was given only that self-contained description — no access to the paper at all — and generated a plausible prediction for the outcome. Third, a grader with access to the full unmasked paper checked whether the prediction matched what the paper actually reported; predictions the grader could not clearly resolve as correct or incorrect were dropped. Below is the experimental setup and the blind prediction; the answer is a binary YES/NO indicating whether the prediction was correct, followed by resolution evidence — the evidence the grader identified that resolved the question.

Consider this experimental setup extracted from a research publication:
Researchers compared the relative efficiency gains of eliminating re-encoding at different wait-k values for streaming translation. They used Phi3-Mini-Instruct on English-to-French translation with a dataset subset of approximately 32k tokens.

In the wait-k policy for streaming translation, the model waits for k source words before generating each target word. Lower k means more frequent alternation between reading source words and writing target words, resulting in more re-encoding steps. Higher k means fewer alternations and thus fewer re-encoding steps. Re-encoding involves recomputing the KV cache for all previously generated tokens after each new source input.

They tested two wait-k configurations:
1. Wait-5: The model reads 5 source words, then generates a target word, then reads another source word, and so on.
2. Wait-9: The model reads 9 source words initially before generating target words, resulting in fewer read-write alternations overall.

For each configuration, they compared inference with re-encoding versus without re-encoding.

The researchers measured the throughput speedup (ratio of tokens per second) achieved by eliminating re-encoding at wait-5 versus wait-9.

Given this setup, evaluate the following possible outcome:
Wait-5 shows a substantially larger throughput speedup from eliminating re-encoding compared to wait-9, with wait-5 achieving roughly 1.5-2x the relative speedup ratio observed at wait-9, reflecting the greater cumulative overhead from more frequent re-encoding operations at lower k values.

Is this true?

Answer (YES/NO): YES